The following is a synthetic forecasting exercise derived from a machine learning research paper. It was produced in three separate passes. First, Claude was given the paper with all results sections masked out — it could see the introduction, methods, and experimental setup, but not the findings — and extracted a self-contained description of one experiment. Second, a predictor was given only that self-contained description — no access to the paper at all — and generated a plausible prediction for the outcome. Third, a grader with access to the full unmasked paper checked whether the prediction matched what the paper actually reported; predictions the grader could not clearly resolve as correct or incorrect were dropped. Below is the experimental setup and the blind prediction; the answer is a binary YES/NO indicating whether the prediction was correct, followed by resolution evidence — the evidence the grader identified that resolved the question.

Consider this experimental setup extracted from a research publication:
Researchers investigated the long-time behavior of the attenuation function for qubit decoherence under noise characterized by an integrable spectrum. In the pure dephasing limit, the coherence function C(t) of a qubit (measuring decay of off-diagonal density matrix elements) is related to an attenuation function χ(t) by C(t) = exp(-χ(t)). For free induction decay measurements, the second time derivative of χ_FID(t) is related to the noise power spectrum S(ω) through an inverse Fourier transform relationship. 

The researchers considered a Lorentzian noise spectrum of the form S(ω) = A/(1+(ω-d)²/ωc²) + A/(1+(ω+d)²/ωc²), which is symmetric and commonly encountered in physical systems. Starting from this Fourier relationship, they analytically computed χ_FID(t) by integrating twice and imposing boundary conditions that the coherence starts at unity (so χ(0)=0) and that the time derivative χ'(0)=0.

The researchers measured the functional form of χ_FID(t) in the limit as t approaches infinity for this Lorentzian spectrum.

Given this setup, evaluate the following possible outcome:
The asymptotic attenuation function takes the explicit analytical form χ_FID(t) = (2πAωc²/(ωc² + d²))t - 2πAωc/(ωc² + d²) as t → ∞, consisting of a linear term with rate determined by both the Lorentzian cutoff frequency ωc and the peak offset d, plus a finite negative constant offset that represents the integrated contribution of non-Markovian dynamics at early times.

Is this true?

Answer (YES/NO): NO